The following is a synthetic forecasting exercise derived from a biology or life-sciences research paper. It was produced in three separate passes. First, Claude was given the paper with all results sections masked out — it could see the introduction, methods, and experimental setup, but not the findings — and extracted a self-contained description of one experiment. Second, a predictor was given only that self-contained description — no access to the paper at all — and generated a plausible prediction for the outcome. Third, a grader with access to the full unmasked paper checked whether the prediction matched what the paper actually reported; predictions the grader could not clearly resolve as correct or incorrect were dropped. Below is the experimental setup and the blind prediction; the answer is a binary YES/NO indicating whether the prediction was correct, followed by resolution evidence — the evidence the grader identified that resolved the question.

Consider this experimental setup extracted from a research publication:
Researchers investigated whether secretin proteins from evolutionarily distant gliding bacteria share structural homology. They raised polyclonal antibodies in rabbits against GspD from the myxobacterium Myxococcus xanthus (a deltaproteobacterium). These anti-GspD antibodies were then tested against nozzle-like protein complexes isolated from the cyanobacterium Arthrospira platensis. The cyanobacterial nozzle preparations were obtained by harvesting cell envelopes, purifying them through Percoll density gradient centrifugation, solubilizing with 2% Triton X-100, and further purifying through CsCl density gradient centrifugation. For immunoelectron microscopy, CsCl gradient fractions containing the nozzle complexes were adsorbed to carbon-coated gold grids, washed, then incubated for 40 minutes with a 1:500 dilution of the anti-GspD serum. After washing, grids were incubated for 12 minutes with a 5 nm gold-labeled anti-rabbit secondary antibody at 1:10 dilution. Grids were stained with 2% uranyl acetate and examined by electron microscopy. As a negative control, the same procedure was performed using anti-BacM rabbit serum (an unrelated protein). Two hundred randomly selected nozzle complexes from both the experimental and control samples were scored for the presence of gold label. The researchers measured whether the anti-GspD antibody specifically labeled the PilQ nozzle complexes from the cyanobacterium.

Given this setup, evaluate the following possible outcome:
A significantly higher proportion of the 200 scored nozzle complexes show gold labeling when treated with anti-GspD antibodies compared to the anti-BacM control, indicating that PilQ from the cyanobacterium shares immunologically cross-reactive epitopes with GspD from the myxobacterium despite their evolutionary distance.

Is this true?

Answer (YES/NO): YES